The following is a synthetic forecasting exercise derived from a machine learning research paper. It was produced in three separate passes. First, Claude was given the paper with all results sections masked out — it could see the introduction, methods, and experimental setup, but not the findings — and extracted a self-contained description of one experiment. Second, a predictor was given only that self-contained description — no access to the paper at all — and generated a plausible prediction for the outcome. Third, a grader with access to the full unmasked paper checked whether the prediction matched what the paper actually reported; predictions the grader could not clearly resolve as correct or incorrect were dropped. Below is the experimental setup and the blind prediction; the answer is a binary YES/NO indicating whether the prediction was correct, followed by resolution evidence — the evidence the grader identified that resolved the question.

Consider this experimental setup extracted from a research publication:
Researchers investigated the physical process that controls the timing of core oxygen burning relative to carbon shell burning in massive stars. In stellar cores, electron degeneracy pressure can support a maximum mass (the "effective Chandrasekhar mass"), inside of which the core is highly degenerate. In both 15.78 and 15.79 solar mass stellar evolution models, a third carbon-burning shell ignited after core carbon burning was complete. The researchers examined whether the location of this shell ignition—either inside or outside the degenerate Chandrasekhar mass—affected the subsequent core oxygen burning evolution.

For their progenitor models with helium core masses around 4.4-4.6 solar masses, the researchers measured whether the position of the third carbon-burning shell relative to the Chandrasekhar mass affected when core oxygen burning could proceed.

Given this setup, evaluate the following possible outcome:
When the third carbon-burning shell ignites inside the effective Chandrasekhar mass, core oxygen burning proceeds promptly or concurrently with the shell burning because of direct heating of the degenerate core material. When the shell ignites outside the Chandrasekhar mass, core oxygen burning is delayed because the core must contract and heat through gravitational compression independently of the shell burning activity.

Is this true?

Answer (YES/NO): NO